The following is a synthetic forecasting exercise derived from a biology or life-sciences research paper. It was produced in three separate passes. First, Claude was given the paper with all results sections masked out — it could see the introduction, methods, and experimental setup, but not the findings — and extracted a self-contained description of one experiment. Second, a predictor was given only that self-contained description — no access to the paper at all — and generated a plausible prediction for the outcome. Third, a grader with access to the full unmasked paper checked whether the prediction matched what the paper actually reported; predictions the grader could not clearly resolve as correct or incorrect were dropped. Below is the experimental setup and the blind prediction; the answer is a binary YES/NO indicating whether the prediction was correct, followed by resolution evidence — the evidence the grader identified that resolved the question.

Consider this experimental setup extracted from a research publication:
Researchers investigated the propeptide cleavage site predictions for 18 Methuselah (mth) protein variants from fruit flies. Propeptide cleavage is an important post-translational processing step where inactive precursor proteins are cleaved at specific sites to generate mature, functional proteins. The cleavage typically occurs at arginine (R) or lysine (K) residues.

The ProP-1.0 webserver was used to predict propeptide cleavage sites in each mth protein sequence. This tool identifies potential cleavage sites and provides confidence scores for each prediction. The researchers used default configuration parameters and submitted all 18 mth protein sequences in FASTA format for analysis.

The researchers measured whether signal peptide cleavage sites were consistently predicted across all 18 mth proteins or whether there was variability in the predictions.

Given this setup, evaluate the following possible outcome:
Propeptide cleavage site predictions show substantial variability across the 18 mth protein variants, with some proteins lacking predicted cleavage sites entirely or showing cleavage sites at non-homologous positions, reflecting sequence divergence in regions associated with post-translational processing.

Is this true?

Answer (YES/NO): YES